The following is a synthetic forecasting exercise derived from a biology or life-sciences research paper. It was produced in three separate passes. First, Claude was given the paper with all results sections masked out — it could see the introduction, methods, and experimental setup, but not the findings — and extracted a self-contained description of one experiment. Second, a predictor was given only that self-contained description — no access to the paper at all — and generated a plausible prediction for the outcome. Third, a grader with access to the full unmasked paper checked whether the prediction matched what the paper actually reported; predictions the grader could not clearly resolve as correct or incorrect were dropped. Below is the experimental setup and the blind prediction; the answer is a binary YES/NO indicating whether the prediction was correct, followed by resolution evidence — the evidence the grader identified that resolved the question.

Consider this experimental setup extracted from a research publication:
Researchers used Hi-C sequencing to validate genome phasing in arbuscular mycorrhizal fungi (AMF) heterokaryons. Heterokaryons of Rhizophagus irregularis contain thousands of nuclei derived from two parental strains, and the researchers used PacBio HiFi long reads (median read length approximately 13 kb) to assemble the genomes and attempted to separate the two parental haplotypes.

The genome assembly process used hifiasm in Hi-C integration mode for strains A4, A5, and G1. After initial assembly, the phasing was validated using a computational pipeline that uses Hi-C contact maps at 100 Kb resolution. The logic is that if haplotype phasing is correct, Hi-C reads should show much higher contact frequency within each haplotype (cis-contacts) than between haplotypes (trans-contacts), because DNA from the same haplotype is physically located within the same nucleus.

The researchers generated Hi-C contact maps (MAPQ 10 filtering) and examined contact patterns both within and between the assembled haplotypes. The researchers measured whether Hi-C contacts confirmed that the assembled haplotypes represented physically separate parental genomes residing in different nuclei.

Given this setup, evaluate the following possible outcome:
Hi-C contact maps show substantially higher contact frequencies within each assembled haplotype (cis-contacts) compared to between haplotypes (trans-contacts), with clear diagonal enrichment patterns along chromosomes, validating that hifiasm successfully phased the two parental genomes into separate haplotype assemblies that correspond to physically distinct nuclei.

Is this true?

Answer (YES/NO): YES